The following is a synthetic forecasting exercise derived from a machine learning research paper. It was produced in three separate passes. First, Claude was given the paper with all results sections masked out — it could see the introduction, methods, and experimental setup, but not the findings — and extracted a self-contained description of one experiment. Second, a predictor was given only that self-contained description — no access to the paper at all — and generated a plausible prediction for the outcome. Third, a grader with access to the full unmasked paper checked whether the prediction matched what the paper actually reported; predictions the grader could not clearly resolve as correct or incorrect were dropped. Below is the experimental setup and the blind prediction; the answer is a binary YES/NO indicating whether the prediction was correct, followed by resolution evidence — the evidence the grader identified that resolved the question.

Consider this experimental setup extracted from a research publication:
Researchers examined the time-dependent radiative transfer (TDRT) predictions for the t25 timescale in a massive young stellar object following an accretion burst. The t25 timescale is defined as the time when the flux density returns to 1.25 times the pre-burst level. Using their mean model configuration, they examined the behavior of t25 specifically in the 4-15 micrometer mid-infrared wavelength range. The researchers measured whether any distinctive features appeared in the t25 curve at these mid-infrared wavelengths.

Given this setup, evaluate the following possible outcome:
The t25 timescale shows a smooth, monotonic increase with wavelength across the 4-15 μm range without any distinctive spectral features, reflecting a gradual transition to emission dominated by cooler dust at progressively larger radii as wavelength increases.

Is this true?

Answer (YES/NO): NO